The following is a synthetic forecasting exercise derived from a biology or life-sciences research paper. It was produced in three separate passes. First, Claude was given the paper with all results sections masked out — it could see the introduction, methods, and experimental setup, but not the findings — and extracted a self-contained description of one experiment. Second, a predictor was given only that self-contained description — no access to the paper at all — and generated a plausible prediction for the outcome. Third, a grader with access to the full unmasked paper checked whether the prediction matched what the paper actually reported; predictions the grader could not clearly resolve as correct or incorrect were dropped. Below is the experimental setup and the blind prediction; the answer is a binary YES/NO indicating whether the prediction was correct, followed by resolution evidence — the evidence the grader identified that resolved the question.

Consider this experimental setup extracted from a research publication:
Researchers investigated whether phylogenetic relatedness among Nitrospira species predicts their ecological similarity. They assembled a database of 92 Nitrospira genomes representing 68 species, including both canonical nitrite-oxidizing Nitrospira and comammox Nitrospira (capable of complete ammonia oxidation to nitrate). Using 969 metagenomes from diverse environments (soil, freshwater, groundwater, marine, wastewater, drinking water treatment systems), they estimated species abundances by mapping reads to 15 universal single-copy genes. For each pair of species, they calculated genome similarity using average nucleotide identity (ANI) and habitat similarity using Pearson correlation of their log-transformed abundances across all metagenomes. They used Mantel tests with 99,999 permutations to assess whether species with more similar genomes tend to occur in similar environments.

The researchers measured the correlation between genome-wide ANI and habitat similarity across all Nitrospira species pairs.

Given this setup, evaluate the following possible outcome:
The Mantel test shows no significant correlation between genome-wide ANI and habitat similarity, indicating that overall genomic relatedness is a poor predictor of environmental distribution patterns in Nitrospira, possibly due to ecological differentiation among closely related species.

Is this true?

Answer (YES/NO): NO